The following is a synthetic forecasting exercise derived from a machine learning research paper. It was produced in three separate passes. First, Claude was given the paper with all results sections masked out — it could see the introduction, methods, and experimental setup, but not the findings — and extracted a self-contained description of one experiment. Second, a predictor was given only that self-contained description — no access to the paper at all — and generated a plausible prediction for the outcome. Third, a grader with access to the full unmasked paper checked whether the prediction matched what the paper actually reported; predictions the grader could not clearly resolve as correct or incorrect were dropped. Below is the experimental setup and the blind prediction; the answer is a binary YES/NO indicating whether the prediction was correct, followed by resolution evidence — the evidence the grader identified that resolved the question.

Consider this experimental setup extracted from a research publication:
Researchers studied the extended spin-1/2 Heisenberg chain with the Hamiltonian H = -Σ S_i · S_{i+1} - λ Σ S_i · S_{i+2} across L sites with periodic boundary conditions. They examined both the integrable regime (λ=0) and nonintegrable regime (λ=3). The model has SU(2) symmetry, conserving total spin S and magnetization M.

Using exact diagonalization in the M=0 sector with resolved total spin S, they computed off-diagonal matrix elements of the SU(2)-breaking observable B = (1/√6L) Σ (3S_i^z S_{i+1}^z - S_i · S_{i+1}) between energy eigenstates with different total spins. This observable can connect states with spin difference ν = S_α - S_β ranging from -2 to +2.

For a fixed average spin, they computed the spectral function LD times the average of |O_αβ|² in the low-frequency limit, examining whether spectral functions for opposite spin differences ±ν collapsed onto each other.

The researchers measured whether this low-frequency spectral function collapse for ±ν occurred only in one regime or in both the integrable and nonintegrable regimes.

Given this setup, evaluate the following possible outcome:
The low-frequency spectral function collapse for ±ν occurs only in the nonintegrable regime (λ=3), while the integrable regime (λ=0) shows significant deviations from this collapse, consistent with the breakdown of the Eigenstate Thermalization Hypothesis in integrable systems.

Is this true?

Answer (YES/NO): NO